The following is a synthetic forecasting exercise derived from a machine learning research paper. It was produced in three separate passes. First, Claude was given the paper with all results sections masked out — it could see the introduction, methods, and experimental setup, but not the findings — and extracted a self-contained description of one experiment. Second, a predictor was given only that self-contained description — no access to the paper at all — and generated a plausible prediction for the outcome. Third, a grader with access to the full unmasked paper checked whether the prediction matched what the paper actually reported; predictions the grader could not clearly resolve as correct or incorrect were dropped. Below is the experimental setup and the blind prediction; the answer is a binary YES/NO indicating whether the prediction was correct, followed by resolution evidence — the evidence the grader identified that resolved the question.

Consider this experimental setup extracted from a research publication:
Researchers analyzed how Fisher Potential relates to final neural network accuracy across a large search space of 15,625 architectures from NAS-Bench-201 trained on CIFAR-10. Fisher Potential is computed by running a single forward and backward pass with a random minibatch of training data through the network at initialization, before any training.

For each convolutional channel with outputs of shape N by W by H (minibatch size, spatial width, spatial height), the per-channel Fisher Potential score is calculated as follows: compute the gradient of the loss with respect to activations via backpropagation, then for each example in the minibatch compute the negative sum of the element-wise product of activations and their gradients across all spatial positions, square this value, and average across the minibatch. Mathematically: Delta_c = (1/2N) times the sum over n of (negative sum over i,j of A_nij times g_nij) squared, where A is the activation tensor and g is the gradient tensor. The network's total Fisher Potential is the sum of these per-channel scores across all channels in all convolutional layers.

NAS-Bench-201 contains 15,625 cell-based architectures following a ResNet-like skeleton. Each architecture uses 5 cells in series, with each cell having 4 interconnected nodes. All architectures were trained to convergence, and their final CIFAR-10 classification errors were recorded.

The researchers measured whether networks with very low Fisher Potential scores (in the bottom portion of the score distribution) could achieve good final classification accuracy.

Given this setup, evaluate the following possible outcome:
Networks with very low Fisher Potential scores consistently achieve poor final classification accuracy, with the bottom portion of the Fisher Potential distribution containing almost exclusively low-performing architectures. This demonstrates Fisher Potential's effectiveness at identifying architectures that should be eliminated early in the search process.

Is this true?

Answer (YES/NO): YES